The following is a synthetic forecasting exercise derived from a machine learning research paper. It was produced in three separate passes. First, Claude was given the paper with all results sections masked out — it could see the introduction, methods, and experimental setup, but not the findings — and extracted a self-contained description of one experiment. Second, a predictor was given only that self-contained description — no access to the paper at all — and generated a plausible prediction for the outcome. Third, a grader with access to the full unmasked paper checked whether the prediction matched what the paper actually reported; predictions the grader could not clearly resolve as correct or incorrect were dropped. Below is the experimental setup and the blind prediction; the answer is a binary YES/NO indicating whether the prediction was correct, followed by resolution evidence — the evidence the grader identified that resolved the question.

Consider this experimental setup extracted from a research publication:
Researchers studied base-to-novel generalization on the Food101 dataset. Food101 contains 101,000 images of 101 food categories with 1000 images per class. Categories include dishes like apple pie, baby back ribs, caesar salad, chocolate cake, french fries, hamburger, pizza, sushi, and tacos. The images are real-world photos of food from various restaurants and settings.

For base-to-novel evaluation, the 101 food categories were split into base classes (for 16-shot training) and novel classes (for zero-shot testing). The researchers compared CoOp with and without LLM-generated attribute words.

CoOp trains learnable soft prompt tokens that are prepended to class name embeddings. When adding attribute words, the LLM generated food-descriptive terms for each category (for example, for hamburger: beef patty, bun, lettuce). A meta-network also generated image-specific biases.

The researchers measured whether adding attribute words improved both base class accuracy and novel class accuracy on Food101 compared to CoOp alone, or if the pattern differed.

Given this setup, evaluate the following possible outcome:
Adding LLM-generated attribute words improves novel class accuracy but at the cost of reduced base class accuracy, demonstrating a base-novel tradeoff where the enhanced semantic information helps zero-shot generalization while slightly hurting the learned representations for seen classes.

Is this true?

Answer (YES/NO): NO